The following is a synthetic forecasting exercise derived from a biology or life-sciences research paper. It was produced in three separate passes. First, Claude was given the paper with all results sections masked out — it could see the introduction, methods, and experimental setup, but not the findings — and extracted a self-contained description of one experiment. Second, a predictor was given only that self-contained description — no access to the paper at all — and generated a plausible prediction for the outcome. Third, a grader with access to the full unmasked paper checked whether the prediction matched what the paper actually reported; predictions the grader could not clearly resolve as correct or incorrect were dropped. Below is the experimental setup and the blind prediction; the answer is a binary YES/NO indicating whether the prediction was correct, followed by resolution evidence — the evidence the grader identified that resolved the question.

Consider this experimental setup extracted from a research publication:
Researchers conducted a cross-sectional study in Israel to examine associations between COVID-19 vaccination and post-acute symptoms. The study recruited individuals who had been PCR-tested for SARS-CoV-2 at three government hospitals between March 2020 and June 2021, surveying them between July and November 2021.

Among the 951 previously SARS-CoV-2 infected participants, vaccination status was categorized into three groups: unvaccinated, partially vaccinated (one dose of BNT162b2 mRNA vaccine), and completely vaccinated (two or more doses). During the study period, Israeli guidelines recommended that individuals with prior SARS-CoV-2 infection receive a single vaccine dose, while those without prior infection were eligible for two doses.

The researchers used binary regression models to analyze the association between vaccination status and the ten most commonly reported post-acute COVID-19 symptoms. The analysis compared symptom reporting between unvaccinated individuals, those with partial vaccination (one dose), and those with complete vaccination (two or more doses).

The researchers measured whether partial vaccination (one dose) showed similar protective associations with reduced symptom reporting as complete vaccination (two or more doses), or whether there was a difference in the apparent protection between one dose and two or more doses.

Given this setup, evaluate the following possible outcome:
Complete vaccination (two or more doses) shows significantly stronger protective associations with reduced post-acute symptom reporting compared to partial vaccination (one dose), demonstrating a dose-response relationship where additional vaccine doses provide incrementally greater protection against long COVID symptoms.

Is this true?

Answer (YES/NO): YES